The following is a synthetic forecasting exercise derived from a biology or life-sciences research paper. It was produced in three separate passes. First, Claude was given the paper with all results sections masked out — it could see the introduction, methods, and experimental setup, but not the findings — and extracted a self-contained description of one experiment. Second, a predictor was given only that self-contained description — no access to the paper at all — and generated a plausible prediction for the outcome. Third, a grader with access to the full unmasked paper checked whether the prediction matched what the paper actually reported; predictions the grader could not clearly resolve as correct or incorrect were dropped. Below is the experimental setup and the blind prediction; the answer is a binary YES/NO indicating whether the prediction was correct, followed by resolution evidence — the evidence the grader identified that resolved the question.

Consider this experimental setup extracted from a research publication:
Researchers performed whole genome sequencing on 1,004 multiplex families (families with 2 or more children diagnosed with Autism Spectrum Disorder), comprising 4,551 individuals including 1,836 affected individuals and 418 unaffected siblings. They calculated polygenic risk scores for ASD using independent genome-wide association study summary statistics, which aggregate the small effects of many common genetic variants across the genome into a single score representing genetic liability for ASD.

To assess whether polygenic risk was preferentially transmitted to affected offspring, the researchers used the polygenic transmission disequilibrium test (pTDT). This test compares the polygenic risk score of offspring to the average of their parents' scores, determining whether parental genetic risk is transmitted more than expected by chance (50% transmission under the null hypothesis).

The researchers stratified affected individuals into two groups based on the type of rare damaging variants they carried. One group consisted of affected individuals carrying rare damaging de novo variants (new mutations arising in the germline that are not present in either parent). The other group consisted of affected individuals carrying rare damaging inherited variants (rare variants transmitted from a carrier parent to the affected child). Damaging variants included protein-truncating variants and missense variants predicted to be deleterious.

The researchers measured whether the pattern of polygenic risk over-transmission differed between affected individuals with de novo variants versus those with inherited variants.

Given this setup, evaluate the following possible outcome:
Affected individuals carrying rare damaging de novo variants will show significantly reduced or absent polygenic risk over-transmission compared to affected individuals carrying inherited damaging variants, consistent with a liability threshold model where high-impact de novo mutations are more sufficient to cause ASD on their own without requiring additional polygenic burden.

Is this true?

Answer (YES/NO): YES